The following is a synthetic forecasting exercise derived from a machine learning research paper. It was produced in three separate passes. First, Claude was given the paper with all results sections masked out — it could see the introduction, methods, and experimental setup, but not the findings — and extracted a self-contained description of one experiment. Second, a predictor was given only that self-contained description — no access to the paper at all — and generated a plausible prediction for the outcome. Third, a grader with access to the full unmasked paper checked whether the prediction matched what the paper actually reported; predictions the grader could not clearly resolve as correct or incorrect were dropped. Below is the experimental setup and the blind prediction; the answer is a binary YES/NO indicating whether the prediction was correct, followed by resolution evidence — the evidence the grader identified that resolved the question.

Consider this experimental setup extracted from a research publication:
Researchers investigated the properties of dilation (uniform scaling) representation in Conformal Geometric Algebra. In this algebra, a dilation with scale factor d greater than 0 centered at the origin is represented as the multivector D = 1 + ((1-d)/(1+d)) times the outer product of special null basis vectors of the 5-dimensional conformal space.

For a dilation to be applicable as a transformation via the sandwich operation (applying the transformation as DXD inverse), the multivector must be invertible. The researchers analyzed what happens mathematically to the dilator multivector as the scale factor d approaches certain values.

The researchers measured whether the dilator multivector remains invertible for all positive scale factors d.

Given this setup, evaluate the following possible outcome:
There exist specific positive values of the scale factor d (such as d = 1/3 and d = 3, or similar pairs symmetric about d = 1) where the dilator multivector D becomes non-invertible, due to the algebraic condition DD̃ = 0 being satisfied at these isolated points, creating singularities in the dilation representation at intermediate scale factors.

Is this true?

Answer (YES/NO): NO